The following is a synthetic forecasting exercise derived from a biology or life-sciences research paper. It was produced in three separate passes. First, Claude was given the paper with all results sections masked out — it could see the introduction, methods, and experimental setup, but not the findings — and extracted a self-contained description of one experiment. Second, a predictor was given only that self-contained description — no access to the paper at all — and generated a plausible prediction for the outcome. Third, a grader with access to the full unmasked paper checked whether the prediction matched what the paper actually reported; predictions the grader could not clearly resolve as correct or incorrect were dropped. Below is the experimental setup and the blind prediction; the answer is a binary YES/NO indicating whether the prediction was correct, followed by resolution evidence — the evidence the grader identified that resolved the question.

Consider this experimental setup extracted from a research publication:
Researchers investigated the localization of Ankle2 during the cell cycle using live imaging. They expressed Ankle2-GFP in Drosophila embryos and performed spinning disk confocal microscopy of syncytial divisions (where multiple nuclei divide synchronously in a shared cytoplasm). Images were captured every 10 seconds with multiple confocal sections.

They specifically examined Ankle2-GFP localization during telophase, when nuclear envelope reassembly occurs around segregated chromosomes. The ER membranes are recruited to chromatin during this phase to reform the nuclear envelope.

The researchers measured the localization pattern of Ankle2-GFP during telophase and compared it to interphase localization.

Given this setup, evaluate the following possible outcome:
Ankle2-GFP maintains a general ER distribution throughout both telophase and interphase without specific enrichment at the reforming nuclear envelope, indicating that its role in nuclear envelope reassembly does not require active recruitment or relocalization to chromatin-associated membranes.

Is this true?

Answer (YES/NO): NO